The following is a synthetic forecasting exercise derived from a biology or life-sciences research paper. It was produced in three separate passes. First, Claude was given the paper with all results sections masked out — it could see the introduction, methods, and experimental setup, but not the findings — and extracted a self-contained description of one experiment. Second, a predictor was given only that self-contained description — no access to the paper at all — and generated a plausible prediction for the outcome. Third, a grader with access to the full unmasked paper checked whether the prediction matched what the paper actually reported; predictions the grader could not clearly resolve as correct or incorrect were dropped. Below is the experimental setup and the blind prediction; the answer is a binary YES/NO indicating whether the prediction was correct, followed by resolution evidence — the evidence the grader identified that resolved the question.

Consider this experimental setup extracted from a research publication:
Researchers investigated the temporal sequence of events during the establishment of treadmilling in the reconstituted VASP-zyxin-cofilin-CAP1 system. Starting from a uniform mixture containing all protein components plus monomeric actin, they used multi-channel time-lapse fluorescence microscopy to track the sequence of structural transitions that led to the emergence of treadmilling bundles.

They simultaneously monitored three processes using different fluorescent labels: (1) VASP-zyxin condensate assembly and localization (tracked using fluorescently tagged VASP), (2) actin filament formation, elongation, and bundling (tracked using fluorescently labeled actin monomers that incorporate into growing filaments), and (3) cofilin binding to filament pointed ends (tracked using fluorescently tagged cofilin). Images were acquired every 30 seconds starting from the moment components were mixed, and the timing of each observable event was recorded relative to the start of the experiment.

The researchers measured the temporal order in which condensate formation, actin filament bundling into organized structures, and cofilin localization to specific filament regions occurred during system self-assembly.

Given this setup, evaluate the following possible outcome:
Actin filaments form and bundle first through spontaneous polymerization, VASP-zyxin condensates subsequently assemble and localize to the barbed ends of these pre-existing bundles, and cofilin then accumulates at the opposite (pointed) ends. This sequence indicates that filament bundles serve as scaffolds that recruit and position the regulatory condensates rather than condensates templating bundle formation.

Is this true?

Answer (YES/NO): NO